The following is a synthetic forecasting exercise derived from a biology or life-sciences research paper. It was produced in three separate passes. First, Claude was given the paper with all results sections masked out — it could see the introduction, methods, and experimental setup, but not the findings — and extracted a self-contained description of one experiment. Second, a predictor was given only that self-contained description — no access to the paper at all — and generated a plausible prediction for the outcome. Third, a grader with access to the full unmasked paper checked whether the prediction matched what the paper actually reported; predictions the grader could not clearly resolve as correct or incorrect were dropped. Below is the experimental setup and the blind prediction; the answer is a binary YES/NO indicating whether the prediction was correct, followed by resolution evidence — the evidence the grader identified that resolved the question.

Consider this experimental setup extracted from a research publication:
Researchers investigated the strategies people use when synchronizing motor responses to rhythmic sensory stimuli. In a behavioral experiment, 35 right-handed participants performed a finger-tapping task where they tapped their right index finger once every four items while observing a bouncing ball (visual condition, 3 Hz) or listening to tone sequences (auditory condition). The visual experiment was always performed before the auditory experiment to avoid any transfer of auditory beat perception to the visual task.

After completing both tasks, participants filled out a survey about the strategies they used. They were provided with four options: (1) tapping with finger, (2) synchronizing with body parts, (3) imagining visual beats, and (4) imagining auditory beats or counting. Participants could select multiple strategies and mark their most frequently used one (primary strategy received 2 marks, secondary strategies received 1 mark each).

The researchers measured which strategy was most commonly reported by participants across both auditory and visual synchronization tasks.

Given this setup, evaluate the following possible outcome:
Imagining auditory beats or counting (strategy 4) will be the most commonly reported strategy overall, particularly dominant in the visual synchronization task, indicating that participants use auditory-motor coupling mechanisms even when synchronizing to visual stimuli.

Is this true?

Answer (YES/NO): YES